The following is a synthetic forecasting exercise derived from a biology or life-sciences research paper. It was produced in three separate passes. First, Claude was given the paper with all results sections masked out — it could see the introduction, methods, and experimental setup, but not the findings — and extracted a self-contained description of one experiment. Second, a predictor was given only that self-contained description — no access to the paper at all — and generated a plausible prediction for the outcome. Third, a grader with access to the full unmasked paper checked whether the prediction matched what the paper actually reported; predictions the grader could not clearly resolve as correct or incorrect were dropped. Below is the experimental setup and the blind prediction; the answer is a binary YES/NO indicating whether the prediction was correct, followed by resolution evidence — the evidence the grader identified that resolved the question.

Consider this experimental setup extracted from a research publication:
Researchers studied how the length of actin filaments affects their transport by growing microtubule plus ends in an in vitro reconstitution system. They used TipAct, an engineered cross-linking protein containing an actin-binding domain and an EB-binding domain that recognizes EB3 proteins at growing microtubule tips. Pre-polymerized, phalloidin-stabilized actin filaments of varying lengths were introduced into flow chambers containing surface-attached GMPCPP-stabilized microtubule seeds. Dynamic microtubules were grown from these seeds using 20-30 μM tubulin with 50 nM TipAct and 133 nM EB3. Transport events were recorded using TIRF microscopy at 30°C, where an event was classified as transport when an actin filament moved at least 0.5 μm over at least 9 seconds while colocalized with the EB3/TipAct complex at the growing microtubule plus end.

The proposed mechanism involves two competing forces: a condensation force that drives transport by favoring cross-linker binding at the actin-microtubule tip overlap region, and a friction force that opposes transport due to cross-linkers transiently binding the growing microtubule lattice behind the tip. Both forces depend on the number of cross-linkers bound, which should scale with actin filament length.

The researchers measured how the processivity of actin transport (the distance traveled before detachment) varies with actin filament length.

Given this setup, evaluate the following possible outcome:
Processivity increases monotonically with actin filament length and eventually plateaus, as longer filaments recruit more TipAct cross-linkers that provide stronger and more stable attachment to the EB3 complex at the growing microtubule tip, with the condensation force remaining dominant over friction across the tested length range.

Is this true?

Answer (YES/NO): NO